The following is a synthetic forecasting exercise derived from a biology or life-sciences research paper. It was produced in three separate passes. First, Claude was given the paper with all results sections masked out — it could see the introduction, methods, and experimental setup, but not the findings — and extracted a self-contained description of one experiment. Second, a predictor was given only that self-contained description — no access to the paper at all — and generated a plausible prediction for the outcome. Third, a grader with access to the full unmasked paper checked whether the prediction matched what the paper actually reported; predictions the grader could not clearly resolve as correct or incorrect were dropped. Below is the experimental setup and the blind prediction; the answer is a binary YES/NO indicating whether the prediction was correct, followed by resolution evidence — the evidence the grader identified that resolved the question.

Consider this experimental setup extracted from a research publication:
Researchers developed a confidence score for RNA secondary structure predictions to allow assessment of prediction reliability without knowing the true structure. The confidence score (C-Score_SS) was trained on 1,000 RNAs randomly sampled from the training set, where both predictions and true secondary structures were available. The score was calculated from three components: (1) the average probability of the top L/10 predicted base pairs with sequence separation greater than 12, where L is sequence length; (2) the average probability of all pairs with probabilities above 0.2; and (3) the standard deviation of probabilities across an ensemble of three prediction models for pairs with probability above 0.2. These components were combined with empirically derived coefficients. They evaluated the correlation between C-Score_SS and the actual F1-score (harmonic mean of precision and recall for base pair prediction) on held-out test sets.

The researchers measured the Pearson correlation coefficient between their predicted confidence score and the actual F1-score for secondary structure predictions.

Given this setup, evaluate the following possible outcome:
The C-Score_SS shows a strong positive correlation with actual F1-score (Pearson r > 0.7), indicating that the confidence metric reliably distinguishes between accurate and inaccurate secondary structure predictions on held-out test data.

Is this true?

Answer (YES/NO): NO